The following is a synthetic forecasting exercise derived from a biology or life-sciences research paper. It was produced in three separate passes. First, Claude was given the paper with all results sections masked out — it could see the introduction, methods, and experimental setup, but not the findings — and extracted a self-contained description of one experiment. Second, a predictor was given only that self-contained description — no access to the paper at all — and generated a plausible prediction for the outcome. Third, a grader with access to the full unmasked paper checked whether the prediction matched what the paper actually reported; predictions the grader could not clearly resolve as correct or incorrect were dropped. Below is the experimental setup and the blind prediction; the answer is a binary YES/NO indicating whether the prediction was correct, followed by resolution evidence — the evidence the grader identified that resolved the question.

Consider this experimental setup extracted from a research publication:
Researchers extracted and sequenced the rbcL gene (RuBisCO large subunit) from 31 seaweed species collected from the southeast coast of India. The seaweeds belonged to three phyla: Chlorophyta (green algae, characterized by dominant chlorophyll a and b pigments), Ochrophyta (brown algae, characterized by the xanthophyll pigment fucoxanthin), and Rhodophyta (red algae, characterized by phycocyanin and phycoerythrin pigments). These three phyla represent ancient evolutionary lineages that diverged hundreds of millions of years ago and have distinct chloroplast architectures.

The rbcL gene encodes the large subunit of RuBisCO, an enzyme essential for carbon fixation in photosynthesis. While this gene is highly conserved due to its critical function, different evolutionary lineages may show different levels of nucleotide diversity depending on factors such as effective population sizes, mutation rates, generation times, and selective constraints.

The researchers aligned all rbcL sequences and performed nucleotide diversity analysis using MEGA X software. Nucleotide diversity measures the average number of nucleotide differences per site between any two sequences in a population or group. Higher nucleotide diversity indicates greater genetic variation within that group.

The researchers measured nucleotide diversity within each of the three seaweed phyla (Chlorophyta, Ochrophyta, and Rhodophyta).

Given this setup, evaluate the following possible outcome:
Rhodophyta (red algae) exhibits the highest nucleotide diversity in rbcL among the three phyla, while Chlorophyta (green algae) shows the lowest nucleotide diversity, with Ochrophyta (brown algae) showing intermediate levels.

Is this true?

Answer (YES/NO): NO